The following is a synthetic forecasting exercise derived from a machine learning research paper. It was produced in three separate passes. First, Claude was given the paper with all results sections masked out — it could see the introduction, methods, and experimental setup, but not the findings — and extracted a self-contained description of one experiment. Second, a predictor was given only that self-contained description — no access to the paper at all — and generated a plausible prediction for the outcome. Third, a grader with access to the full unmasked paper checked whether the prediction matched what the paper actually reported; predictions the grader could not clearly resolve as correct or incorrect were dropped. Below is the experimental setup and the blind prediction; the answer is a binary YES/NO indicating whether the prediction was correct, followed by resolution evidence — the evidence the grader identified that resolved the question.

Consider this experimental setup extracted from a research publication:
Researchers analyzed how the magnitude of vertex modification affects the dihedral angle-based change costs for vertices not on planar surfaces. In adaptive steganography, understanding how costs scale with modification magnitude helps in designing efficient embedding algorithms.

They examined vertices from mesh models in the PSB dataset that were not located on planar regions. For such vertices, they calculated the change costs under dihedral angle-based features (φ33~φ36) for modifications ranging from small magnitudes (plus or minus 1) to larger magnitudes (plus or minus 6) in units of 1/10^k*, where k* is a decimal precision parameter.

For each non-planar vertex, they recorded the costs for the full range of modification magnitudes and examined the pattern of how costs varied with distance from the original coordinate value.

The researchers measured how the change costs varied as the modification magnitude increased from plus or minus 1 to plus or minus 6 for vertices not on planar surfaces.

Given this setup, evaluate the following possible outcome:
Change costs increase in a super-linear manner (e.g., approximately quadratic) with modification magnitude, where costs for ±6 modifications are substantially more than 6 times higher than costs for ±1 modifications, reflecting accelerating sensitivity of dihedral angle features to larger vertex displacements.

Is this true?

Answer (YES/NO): NO